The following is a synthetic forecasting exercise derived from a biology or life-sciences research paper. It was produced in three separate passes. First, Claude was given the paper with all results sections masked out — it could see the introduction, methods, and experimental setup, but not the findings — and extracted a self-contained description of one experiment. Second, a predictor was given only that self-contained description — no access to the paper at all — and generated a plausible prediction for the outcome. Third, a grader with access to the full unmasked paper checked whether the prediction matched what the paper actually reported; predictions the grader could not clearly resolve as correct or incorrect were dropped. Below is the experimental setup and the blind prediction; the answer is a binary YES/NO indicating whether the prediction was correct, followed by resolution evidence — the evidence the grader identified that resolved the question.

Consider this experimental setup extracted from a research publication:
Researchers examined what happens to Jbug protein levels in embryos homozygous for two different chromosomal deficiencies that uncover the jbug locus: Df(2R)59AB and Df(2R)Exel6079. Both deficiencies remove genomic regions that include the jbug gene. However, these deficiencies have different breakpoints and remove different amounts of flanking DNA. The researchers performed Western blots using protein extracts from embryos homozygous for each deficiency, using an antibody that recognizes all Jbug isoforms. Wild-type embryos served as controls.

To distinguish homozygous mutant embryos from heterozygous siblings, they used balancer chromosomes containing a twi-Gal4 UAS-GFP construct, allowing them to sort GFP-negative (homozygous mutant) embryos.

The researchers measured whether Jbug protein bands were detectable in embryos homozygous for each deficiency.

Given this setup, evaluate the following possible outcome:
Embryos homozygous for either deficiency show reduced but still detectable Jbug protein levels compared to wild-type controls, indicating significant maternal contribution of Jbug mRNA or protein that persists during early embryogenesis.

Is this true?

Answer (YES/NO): NO